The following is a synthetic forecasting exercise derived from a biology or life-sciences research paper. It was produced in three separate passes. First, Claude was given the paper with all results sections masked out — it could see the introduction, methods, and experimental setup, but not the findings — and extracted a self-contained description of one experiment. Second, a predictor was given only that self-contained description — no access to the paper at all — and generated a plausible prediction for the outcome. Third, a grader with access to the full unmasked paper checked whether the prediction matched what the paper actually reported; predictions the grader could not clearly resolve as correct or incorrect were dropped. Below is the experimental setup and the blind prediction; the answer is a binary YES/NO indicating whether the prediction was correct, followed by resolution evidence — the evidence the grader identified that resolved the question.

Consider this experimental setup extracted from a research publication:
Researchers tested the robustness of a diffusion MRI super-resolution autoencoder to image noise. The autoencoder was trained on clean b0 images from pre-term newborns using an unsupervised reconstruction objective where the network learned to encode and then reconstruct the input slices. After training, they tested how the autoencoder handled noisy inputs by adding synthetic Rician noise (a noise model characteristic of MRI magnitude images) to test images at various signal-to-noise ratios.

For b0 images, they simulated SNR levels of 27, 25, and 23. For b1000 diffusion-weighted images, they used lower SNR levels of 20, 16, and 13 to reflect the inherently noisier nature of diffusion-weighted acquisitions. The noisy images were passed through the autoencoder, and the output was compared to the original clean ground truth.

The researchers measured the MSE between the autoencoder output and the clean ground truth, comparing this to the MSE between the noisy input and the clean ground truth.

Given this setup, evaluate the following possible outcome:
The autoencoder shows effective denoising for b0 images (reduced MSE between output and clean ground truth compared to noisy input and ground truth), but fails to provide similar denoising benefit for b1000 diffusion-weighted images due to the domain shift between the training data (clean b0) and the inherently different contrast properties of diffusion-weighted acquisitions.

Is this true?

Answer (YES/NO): NO